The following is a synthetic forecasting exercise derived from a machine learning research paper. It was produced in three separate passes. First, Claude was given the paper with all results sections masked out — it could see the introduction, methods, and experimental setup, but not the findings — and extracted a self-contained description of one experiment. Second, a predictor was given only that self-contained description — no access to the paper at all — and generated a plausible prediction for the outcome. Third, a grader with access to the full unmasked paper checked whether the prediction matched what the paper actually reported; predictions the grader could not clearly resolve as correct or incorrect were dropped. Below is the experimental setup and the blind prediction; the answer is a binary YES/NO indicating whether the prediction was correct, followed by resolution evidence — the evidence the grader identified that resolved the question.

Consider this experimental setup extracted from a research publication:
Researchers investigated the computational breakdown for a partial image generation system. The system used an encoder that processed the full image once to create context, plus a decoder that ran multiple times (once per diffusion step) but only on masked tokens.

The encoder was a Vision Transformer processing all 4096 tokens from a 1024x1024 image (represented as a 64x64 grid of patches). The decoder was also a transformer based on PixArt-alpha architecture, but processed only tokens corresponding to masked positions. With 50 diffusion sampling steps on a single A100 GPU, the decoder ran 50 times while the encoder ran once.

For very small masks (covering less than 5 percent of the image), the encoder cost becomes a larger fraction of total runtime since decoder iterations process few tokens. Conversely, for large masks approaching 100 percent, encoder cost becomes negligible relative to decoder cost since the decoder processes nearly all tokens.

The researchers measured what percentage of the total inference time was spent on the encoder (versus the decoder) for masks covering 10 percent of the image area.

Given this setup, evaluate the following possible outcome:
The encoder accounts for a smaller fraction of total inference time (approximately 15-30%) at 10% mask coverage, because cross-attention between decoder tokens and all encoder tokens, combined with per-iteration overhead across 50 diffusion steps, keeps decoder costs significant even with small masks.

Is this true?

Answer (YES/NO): NO